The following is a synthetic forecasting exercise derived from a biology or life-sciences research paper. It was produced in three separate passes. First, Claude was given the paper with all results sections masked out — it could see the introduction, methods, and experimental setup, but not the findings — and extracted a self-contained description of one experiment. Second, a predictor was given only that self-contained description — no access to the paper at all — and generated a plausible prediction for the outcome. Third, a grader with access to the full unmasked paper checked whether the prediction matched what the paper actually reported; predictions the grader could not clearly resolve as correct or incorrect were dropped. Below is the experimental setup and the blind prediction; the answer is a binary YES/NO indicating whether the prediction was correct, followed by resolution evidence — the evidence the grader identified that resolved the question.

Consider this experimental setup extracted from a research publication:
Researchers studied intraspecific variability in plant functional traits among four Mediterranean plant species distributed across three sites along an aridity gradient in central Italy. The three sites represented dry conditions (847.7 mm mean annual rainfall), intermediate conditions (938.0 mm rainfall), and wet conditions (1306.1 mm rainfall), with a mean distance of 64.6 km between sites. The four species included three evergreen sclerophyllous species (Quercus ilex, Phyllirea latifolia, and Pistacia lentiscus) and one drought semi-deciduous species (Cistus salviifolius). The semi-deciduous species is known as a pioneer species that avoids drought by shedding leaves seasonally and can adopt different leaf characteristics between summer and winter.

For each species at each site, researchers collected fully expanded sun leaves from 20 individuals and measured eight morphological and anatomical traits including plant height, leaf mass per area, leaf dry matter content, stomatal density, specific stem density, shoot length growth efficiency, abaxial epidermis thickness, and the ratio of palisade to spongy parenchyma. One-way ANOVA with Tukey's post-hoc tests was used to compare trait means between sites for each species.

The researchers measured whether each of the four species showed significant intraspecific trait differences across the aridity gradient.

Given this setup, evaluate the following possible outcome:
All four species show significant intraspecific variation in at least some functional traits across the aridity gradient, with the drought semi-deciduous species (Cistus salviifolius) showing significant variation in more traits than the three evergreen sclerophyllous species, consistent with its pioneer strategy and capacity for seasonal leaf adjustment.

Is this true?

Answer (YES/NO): NO